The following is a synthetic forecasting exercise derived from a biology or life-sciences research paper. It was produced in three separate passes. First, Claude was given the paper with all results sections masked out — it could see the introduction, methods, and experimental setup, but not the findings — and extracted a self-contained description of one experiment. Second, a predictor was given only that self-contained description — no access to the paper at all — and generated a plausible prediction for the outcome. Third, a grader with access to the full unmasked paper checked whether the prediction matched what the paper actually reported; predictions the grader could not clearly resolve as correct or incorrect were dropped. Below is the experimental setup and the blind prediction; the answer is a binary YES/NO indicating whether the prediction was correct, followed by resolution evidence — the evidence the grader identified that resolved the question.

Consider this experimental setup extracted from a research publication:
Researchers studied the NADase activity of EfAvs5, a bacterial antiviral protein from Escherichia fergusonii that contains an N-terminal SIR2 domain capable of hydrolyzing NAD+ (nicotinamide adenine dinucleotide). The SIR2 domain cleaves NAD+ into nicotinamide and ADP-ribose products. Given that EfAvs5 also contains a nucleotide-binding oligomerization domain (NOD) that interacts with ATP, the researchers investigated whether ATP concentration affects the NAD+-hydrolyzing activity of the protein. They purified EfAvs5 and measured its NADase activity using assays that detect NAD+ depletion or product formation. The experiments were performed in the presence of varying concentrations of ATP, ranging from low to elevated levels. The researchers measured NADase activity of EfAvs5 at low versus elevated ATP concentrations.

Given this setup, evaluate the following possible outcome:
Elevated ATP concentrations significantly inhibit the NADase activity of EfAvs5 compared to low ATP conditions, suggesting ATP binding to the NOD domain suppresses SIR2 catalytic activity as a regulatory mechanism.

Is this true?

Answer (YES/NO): YES